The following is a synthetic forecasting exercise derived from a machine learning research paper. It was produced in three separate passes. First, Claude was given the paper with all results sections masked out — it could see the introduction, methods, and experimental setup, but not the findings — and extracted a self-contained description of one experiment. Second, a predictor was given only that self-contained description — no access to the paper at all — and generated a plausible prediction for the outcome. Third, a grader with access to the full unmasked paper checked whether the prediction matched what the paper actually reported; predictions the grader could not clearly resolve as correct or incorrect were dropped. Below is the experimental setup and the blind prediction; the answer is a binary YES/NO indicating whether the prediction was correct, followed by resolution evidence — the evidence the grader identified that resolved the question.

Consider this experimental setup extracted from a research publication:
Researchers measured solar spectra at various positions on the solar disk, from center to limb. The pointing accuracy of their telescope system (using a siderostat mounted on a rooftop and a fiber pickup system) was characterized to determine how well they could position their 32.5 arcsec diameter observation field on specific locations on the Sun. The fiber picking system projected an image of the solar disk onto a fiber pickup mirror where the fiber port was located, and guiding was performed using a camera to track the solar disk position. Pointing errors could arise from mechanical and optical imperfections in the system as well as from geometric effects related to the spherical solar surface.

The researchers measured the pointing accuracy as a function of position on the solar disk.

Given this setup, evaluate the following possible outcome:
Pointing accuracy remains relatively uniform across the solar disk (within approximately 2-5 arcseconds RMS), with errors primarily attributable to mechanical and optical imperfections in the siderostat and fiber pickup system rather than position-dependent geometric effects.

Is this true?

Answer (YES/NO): NO